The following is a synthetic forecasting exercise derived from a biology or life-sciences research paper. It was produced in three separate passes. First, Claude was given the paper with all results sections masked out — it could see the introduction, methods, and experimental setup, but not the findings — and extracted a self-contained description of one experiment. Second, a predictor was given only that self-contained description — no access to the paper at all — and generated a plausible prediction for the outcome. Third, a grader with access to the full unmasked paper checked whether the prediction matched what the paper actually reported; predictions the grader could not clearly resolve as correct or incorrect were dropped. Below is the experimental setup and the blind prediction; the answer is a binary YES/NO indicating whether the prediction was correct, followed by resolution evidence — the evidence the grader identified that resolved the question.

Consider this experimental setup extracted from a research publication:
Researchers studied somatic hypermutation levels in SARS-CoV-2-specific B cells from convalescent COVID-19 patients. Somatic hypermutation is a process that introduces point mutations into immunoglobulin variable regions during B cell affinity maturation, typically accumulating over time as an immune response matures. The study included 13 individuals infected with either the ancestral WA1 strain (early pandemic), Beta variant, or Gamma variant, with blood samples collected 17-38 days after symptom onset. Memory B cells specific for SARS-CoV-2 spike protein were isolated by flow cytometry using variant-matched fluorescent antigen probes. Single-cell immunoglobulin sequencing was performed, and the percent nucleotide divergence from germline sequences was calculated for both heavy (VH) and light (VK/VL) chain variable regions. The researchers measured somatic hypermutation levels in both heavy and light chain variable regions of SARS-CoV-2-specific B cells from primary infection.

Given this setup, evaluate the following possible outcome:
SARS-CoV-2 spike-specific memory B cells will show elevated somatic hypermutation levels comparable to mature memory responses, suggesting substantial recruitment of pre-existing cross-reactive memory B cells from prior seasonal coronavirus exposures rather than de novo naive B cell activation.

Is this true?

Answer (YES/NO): NO